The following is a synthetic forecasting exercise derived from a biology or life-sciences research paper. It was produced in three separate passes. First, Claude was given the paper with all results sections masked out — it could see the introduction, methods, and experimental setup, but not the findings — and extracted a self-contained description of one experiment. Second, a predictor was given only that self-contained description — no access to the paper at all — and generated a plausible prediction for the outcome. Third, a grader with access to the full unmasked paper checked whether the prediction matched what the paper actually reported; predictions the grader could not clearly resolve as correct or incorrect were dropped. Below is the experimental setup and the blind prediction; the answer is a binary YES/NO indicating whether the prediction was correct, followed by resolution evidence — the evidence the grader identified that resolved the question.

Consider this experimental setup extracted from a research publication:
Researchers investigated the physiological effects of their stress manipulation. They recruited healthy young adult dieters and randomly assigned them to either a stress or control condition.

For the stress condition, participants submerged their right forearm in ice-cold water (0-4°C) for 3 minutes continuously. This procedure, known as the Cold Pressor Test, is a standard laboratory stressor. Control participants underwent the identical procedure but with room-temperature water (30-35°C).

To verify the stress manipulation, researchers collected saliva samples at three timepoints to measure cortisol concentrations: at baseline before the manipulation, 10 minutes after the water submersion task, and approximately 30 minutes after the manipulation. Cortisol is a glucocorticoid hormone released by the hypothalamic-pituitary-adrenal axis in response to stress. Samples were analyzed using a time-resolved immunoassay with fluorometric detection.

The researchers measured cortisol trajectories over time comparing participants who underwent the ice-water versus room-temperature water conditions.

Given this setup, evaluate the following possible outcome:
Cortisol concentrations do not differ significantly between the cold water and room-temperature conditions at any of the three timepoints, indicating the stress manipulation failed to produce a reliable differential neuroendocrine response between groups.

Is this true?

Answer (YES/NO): NO